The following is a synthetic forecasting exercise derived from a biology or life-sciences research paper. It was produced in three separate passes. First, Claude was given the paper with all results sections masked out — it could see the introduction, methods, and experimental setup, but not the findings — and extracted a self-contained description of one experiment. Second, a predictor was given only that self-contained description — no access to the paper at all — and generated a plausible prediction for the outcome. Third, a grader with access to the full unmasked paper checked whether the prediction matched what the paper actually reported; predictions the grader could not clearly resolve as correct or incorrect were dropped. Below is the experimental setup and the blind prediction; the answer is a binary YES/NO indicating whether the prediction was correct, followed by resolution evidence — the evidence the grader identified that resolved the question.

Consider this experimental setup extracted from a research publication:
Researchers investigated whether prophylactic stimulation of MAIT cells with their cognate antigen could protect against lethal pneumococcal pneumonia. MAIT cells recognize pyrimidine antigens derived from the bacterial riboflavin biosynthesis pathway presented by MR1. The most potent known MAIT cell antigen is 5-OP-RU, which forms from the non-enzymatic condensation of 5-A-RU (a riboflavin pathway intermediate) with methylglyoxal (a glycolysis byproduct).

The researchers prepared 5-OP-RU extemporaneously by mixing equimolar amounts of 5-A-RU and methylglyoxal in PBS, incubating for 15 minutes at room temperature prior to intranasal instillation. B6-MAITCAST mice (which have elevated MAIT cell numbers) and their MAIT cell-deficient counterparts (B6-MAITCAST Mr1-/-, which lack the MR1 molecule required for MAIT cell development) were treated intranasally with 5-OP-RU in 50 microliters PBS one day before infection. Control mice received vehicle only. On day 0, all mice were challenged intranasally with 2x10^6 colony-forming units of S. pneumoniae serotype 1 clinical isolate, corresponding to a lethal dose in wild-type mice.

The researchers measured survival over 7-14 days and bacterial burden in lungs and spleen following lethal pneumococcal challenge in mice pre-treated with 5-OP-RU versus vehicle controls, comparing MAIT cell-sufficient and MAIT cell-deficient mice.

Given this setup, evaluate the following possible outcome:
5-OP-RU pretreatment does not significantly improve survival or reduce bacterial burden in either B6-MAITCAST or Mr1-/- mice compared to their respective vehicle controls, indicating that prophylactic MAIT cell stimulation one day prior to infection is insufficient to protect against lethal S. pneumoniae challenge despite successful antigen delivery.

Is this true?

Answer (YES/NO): NO